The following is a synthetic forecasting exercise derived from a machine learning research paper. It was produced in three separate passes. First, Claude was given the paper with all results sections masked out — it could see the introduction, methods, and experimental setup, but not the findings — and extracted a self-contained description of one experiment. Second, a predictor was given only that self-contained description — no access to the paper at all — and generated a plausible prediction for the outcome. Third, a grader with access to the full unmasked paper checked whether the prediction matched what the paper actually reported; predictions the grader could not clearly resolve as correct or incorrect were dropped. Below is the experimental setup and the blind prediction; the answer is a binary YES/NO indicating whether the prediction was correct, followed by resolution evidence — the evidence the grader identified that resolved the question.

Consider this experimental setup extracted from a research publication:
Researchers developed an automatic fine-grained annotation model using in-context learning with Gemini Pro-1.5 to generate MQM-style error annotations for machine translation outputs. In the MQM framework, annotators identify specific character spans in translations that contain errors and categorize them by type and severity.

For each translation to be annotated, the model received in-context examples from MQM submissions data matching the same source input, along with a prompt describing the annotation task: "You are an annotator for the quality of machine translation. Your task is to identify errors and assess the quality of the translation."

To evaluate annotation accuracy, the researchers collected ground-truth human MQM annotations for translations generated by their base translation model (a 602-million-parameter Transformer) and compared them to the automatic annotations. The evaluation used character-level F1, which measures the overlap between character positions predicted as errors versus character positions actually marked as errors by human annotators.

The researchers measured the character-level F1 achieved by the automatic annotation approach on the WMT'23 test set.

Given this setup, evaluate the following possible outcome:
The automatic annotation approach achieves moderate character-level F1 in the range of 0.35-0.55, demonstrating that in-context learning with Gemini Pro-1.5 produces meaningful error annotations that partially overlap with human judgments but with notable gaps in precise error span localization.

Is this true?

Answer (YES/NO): NO